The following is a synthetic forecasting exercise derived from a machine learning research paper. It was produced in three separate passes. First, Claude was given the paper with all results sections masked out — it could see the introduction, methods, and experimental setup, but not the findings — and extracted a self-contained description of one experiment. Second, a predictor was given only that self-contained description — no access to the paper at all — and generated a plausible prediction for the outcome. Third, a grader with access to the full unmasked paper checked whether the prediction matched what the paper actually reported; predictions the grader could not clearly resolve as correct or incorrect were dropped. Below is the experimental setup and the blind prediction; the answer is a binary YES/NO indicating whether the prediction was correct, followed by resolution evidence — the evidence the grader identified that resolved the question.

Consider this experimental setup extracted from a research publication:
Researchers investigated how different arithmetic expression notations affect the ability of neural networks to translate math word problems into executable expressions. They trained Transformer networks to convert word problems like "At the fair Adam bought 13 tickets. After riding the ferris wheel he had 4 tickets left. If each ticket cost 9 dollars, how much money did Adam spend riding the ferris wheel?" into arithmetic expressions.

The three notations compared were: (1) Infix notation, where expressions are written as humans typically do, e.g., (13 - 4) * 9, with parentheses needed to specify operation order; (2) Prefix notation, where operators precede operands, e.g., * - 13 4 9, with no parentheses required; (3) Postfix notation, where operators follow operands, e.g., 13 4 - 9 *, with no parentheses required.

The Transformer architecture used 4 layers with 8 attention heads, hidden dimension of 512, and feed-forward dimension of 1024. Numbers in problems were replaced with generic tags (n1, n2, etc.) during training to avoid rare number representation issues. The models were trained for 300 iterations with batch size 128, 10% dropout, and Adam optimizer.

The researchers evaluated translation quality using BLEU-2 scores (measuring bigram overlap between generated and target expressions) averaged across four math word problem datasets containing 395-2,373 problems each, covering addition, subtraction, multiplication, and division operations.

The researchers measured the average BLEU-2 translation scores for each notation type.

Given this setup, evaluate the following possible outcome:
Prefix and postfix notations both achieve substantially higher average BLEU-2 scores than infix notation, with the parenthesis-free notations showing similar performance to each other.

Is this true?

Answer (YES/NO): YES